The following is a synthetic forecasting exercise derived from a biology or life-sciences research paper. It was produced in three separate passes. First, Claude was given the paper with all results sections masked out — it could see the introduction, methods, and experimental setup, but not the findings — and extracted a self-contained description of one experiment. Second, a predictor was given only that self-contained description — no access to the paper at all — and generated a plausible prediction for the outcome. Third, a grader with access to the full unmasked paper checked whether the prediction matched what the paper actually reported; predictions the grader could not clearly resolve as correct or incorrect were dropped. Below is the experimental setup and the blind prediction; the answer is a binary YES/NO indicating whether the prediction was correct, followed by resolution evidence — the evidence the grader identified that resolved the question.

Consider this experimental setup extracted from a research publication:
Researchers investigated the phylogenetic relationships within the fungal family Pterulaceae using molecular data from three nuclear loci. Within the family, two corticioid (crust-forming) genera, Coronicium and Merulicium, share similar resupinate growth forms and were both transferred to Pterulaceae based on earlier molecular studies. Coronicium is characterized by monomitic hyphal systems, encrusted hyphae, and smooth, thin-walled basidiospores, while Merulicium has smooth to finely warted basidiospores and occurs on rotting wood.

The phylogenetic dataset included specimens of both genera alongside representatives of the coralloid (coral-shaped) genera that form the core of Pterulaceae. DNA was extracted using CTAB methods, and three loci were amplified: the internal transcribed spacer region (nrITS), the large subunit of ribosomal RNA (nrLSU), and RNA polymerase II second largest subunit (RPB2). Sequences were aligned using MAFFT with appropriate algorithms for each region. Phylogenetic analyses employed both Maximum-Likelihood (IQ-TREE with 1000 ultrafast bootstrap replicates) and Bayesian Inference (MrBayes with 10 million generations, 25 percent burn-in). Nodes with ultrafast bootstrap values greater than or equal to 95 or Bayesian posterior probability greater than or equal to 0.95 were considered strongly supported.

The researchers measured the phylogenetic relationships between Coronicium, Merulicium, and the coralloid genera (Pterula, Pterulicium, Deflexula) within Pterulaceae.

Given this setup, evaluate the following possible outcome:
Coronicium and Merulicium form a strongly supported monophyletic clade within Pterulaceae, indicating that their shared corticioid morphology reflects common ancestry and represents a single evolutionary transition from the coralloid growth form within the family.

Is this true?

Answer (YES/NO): YES